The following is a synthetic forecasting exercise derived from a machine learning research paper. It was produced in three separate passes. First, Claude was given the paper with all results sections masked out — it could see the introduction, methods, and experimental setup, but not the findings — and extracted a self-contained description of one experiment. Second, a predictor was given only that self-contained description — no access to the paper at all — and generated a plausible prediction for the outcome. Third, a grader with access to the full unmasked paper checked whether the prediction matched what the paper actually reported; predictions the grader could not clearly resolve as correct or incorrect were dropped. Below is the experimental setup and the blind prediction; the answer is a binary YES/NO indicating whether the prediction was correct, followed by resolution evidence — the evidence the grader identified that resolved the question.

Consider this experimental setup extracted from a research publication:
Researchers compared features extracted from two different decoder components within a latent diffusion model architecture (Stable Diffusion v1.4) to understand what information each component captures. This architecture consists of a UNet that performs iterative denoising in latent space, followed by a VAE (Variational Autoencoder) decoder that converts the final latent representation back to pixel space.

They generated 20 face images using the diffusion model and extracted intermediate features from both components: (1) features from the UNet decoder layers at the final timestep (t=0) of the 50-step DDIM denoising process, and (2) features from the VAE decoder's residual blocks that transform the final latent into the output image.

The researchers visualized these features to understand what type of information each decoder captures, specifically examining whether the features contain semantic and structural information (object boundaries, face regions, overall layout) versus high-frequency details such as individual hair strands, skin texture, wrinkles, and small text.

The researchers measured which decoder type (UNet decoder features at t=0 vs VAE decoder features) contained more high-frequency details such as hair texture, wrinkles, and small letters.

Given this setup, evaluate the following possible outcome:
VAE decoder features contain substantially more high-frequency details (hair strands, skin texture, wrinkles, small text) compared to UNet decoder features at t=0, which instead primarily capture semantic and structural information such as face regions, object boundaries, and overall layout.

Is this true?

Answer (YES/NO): YES